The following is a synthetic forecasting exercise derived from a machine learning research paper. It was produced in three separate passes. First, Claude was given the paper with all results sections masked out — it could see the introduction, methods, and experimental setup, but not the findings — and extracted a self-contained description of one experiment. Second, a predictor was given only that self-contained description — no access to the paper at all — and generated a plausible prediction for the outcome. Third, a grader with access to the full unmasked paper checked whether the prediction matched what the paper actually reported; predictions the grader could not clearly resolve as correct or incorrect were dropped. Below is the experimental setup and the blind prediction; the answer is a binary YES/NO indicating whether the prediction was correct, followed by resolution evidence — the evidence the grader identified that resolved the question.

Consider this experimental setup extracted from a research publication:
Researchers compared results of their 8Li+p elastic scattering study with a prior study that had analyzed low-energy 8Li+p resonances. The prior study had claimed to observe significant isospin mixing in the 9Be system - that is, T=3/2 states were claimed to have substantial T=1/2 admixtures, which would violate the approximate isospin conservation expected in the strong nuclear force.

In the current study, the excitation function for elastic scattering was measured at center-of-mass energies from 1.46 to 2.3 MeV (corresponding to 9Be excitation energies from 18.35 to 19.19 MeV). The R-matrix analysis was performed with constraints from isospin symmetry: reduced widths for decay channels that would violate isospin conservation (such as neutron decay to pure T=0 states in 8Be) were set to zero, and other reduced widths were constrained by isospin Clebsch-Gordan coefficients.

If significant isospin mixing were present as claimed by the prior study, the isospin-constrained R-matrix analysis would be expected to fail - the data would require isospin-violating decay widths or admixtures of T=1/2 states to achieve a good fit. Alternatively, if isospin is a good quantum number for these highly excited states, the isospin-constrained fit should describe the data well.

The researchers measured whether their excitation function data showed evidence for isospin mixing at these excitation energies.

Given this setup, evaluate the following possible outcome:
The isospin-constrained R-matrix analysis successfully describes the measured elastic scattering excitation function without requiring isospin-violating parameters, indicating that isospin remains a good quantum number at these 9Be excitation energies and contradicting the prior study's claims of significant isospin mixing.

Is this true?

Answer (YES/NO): YES